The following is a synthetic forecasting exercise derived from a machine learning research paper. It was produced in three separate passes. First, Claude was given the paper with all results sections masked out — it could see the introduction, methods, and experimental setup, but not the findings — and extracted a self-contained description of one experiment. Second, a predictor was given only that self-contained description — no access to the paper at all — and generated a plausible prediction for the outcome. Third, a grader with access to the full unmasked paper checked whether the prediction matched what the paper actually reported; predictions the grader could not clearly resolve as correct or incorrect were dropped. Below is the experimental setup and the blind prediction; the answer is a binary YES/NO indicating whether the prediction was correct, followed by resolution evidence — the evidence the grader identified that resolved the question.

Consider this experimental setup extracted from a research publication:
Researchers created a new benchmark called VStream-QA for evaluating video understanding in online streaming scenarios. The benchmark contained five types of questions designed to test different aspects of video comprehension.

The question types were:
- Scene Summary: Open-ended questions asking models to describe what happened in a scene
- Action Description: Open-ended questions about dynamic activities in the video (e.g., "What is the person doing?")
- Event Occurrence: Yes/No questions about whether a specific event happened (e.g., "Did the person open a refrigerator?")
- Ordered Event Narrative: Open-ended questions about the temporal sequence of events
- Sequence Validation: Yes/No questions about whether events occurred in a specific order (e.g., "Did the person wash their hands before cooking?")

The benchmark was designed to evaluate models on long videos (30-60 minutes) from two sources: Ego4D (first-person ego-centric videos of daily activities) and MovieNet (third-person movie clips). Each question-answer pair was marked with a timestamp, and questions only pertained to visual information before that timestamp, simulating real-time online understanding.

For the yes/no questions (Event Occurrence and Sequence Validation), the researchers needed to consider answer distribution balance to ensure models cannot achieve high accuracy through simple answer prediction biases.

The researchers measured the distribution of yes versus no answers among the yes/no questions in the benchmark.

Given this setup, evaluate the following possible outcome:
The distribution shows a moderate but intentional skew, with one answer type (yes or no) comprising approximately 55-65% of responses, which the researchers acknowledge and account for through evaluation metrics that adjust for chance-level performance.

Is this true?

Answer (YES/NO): NO